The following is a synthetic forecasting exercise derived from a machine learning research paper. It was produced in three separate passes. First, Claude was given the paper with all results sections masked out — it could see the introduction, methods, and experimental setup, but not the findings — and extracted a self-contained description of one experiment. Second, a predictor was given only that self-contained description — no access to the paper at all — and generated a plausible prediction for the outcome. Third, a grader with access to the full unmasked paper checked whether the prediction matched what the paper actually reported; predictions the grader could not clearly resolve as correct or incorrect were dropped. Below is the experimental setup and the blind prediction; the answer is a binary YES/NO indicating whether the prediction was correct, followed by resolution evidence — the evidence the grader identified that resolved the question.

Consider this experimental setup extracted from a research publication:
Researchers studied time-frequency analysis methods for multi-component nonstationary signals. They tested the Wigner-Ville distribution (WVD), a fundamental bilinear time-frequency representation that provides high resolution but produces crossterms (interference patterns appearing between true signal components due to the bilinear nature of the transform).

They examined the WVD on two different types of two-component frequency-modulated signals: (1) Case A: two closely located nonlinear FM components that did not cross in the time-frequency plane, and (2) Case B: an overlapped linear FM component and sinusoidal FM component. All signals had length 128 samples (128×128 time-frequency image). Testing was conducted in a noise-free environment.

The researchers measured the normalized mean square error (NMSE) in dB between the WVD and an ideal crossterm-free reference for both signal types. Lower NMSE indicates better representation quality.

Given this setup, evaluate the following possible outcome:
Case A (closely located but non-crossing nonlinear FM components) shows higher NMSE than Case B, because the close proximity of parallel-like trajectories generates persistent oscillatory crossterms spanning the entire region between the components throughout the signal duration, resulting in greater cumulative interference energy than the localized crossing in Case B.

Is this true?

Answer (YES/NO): NO